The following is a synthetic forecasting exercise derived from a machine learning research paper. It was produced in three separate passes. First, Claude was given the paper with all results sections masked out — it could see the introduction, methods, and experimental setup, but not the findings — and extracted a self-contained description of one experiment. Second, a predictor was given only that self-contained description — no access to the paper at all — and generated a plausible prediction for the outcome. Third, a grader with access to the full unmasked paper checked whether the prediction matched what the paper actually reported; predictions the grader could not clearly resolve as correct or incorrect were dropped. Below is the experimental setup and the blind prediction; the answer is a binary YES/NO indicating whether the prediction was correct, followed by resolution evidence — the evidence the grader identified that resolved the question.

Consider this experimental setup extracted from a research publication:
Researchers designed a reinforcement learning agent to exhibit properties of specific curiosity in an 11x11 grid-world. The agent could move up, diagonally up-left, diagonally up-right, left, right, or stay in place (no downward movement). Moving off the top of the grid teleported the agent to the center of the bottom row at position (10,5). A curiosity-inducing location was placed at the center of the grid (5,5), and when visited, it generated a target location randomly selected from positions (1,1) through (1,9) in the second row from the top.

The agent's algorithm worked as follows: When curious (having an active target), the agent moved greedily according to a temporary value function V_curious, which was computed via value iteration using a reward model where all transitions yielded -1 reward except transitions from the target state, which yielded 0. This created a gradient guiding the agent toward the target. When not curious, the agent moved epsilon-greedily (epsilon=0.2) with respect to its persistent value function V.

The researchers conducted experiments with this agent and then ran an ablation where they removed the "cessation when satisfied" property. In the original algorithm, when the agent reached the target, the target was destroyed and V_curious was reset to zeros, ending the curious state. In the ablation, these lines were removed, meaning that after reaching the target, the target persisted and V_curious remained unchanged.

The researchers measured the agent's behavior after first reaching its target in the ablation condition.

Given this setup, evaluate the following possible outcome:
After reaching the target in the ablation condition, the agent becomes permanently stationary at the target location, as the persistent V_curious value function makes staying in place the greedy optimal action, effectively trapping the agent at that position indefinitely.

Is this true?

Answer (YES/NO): YES